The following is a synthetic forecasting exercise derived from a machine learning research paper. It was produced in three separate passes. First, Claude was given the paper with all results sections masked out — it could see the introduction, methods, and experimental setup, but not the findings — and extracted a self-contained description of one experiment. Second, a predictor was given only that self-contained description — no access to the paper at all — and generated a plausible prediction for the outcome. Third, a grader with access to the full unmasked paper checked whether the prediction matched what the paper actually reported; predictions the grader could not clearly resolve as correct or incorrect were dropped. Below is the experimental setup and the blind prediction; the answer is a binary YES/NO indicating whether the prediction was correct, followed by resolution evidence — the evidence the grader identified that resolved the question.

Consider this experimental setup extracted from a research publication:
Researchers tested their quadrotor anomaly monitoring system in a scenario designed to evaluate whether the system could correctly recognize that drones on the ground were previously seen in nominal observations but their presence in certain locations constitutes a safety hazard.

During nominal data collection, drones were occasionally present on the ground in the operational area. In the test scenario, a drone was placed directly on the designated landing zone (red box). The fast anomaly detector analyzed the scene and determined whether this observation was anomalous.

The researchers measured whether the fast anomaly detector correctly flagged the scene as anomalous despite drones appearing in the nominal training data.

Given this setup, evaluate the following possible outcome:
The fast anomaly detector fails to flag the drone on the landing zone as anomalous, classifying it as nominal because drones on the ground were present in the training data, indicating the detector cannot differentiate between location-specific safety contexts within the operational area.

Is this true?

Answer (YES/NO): NO